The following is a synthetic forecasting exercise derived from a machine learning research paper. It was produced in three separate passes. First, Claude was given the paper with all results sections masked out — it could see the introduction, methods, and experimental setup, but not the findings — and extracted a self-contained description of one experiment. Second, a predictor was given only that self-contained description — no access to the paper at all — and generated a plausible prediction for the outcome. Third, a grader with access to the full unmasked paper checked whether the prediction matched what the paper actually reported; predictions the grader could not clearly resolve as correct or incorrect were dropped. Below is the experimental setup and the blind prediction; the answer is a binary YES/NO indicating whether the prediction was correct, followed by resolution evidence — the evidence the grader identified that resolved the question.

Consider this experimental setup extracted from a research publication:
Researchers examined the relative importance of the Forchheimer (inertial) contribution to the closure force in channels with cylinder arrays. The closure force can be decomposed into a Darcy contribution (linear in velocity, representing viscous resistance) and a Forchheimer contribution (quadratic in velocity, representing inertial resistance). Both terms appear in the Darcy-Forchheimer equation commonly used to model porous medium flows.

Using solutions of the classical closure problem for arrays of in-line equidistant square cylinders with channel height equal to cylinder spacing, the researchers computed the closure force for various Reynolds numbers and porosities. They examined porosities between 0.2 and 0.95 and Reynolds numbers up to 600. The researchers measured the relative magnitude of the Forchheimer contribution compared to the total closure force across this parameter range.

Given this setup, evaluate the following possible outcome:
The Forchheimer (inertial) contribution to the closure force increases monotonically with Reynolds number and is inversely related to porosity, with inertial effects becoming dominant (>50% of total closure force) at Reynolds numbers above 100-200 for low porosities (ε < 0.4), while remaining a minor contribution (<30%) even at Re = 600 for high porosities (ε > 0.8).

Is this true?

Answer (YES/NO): NO